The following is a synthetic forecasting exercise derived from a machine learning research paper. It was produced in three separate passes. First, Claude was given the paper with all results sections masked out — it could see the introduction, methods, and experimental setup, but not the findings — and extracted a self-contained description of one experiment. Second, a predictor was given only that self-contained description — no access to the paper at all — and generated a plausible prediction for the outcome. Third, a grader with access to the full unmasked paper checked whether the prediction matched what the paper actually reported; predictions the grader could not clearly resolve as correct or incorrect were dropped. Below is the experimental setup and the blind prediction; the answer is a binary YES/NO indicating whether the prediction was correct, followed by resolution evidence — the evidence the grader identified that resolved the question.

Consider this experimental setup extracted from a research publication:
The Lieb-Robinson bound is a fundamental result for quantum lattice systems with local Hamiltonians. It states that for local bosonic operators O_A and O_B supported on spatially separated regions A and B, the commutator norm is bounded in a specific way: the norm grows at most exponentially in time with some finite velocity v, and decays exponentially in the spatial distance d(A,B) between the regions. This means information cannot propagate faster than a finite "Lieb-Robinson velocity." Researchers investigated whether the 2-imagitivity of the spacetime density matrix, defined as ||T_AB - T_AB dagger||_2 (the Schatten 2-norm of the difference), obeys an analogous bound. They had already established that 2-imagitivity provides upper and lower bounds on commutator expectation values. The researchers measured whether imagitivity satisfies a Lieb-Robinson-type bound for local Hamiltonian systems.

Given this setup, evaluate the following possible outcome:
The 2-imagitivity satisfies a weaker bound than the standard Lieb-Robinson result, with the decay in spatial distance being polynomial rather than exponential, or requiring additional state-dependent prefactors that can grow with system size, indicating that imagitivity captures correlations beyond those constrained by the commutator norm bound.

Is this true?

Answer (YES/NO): NO